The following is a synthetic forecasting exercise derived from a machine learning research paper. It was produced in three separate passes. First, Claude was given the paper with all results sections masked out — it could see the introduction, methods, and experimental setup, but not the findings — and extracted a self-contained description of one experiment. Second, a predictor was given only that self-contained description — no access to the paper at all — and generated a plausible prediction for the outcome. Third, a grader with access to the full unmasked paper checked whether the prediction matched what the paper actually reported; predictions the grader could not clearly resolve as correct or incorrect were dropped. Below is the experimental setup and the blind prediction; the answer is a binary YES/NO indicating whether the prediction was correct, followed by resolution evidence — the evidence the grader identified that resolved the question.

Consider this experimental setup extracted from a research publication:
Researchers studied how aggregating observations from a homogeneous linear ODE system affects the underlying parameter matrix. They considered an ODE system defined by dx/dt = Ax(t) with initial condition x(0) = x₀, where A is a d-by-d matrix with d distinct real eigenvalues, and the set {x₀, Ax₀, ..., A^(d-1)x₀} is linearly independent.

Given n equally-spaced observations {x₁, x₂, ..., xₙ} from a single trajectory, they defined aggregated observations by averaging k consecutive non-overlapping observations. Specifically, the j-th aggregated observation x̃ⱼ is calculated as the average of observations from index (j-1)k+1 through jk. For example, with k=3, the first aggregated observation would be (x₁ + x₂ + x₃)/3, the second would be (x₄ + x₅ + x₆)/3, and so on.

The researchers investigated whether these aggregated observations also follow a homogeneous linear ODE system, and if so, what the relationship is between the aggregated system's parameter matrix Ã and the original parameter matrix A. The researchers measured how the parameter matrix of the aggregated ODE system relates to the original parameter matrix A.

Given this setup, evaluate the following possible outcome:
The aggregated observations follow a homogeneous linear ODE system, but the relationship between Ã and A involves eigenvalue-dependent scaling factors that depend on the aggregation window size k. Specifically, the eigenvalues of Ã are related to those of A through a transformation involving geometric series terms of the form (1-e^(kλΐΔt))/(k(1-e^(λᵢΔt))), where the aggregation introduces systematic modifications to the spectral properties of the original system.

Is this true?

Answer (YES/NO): NO